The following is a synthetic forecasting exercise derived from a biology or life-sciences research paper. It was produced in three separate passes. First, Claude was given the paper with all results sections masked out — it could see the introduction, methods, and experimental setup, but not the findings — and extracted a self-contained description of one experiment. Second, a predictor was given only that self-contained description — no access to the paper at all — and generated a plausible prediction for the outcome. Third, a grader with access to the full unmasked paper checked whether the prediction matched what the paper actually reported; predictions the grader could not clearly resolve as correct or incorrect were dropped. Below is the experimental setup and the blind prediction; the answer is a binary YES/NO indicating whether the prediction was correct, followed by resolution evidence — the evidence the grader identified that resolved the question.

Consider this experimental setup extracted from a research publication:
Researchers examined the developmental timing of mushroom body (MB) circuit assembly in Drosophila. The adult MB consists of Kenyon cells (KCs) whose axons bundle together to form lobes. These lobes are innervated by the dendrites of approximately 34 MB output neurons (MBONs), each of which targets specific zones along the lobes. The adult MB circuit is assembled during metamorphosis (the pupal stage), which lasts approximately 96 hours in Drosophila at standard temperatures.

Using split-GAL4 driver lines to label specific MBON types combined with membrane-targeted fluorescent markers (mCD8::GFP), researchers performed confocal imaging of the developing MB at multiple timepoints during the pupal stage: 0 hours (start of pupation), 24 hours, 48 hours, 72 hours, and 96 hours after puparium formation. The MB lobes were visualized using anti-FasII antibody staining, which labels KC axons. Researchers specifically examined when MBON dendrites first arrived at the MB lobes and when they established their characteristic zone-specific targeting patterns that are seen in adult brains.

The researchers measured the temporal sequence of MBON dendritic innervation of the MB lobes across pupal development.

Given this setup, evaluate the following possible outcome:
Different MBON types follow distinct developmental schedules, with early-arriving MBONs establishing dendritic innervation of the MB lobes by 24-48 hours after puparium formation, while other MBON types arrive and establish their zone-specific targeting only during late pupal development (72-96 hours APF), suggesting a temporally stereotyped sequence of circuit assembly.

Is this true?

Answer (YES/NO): NO